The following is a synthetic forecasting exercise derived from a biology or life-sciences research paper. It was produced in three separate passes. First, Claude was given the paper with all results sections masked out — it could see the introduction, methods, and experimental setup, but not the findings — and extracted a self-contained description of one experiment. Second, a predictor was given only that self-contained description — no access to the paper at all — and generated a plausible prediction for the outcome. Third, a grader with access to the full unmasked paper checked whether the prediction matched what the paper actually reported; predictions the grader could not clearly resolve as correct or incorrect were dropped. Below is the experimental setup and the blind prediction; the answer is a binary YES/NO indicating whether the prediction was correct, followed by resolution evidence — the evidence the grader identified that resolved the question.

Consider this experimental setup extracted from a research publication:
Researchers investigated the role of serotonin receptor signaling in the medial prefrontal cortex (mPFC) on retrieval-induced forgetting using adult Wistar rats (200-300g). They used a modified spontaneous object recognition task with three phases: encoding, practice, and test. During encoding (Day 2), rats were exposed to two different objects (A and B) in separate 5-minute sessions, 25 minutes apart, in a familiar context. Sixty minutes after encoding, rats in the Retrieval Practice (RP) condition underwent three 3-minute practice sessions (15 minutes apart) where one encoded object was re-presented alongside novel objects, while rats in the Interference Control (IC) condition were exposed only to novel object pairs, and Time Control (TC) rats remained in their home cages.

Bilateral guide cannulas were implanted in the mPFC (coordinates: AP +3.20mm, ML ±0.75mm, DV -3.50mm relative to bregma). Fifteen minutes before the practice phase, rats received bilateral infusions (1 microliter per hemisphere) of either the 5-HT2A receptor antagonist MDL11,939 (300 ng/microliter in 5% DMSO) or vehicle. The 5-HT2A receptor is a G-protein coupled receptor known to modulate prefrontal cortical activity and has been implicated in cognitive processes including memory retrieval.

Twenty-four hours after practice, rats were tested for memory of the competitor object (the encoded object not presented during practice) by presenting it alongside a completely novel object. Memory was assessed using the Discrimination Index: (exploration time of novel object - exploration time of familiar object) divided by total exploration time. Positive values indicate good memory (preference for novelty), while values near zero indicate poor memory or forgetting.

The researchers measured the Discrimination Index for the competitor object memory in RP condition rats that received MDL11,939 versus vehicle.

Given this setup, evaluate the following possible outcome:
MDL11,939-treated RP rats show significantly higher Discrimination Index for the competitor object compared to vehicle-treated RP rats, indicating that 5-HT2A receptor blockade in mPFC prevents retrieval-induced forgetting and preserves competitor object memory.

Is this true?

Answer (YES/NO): YES